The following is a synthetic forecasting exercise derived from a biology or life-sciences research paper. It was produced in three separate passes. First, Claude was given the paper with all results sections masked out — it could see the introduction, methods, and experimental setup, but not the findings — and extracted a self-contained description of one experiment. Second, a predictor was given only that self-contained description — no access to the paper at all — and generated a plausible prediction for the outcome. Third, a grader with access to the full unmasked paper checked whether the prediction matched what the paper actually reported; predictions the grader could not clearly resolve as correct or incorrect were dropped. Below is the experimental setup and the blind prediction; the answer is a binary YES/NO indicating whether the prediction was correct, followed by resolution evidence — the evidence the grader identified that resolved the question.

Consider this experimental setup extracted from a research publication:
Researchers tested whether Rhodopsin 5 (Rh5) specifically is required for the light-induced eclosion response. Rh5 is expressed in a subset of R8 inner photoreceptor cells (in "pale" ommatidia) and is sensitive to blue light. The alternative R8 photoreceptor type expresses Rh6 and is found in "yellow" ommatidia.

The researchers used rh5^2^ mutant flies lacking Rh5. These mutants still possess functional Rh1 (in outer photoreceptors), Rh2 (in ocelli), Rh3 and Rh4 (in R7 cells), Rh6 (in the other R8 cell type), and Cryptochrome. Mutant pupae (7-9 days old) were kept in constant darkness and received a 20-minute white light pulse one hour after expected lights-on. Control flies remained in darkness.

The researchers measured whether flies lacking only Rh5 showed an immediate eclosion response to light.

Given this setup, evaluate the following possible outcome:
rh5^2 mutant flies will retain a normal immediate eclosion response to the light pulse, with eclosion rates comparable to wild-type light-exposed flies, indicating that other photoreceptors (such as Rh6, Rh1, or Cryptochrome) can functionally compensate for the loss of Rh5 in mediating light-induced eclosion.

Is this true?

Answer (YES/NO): NO